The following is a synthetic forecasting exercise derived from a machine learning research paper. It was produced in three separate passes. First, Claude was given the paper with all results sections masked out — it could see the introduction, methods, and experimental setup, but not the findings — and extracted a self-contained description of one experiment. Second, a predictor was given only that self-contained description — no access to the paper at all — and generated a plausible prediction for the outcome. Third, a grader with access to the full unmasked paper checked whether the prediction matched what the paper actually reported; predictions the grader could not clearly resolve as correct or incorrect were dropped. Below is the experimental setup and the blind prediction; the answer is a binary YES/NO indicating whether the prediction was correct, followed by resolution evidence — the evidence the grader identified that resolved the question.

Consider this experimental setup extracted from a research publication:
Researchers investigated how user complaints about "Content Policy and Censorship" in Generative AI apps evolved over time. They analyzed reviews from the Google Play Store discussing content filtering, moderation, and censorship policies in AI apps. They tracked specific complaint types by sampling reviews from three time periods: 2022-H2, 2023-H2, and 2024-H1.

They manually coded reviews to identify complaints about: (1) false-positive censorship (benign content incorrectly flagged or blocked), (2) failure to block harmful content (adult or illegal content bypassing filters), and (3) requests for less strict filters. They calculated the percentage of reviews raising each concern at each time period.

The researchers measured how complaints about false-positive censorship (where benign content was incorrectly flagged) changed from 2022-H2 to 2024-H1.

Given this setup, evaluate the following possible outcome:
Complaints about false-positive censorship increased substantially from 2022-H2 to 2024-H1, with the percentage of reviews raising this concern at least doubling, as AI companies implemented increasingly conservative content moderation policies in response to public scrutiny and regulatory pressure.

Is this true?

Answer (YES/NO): YES